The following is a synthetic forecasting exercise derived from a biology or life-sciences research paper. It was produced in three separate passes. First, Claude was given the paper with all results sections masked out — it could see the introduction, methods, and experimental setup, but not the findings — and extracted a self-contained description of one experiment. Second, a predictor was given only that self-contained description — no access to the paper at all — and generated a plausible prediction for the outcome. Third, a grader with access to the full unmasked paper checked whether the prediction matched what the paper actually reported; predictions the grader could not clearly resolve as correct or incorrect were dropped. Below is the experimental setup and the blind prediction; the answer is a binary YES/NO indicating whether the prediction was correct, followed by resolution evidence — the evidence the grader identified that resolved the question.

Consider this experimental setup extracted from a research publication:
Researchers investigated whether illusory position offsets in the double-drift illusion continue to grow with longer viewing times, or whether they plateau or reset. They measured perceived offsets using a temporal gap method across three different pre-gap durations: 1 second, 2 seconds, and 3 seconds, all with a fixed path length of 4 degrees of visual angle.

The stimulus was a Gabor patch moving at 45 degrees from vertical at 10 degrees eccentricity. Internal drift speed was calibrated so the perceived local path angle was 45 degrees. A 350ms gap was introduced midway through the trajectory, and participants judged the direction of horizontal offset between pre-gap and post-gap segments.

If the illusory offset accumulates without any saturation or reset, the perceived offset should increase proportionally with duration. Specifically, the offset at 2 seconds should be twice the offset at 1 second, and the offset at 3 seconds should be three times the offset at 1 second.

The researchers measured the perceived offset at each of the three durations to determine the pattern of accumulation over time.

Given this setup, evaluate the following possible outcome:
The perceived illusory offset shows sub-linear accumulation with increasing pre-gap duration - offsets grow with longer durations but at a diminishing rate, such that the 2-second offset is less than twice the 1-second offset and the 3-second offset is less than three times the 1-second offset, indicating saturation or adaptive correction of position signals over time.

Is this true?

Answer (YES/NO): NO